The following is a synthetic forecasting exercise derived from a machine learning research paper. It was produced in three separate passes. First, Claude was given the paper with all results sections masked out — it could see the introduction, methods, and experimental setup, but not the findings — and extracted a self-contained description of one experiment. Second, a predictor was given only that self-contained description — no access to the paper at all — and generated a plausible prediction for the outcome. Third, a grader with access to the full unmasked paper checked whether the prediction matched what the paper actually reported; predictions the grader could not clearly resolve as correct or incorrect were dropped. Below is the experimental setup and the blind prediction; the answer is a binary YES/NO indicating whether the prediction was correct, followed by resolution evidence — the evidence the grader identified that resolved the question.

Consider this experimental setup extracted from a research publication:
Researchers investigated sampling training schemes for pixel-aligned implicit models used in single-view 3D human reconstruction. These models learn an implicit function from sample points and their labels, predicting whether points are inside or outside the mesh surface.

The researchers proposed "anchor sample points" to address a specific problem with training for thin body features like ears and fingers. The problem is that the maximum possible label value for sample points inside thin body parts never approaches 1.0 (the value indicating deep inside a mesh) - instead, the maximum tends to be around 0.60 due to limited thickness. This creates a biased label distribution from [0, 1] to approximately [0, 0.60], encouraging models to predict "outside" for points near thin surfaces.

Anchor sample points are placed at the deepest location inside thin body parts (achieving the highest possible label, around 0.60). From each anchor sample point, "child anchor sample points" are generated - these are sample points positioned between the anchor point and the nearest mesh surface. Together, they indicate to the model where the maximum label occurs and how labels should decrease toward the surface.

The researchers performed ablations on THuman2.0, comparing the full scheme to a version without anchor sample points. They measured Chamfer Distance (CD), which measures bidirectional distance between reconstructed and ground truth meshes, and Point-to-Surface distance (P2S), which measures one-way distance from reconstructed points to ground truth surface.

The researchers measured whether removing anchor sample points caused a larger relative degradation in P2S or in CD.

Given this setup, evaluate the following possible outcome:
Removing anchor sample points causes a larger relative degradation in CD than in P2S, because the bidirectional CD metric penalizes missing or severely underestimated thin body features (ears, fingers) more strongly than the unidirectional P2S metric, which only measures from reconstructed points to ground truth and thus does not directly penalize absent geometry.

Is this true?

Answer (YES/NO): YES